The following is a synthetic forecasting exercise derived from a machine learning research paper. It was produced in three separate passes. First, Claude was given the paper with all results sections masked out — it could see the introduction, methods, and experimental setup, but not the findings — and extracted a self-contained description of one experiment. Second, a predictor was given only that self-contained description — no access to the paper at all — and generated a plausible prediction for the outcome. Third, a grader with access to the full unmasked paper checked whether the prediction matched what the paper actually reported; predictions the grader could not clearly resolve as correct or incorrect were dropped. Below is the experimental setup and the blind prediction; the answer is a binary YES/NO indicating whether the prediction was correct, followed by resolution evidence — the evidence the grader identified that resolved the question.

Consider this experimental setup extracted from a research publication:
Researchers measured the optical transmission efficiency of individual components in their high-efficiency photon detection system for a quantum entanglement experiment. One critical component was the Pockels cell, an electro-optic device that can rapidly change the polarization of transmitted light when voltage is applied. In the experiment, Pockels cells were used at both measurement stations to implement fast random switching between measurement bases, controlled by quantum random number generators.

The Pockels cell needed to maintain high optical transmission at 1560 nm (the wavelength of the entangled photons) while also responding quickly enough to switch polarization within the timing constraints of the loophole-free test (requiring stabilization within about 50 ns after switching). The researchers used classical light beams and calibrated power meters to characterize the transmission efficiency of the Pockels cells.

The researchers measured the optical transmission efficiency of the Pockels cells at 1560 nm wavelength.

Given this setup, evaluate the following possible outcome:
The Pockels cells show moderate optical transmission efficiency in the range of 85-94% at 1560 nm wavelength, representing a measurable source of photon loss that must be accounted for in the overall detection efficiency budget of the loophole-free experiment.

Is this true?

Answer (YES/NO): NO